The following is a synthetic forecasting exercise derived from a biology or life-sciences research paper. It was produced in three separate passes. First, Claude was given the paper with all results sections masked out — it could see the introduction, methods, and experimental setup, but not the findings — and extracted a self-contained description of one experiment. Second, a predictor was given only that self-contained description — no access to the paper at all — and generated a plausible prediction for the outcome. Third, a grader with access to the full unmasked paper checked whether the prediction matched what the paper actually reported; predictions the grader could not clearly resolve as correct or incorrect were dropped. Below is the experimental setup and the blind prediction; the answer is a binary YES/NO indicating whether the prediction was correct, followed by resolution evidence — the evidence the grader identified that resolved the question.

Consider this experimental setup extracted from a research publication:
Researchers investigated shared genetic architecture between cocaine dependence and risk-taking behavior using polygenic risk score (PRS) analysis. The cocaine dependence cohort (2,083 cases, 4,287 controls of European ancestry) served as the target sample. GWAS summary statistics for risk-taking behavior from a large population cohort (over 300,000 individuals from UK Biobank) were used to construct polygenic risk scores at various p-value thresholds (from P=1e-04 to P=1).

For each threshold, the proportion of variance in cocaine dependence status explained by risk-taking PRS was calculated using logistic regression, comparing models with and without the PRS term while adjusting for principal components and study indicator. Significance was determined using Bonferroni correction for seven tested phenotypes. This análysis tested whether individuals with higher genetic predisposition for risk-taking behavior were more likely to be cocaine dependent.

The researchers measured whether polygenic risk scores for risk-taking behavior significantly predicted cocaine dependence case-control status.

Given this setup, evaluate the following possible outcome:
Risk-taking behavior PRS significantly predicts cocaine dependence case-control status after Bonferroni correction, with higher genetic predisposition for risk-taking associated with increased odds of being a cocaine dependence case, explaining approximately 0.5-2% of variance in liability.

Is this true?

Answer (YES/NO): YES